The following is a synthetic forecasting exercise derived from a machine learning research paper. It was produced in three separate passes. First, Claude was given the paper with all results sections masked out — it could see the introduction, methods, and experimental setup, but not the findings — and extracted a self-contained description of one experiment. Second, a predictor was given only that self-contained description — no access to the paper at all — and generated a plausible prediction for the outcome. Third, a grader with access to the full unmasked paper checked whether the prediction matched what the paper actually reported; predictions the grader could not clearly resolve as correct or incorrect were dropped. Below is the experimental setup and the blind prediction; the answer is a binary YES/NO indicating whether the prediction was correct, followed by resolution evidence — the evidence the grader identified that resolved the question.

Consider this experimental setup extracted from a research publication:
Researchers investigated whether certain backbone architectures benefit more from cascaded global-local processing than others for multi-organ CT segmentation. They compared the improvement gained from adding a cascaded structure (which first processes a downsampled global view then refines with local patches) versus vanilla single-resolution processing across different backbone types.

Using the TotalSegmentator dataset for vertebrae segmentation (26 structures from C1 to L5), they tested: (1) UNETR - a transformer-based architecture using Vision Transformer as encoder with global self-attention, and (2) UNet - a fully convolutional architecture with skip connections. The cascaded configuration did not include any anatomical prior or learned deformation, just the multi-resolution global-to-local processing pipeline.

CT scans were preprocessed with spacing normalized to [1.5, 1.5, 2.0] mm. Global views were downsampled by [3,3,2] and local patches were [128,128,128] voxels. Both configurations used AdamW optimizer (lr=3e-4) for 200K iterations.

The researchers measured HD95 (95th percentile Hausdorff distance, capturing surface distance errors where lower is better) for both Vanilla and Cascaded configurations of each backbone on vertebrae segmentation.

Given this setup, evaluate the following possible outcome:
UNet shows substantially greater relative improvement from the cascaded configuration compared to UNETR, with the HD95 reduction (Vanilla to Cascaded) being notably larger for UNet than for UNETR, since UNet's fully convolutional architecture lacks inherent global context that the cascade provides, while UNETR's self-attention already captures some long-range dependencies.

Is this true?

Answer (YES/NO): NO